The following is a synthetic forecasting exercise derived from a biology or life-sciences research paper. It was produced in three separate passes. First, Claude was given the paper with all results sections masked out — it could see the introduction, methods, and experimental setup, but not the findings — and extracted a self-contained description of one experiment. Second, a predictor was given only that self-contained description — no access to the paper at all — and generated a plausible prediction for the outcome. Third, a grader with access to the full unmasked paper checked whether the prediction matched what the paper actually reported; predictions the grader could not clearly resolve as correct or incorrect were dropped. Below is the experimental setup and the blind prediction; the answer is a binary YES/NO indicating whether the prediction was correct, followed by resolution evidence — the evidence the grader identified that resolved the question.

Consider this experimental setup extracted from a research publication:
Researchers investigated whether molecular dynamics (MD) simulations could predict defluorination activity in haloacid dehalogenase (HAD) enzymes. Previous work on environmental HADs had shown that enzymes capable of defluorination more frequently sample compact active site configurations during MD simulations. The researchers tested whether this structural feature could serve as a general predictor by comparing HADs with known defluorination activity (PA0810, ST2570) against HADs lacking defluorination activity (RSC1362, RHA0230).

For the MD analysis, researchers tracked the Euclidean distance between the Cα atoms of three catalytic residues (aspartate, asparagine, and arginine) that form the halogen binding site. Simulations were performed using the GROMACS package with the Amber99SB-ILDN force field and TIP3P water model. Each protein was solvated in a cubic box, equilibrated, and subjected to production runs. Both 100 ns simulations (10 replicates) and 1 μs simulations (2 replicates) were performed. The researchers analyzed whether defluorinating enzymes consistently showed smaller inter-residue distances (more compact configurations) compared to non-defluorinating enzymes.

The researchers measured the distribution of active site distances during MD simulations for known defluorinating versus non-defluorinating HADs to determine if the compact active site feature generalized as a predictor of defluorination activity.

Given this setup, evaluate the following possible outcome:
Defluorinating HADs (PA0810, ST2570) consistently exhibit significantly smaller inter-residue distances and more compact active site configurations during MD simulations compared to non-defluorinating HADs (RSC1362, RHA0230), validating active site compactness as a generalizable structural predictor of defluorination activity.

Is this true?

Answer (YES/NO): NO